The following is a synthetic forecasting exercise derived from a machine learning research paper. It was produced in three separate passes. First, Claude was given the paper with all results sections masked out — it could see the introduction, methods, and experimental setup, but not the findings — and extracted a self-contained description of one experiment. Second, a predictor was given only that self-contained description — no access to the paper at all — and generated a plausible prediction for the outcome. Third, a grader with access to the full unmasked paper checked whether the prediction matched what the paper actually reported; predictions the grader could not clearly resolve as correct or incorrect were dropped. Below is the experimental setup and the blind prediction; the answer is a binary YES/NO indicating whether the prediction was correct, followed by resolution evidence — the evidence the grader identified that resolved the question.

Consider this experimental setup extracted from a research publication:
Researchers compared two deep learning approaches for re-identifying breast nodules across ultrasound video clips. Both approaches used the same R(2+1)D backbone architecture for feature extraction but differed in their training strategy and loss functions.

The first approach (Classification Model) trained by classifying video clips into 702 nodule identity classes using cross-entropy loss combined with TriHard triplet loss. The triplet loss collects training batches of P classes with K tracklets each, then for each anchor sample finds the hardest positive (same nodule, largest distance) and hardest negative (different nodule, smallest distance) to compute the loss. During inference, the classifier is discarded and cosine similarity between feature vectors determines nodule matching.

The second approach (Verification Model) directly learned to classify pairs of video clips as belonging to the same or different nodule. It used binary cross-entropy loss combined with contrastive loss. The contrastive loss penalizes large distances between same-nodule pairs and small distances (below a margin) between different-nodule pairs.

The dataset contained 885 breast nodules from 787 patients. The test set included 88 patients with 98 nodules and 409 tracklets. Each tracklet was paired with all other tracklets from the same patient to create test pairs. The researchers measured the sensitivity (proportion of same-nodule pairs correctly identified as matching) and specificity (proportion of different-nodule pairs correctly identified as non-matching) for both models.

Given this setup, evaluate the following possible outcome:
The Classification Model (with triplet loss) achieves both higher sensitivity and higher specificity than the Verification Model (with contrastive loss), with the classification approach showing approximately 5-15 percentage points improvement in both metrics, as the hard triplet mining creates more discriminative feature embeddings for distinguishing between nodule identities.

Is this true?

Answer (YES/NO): YES